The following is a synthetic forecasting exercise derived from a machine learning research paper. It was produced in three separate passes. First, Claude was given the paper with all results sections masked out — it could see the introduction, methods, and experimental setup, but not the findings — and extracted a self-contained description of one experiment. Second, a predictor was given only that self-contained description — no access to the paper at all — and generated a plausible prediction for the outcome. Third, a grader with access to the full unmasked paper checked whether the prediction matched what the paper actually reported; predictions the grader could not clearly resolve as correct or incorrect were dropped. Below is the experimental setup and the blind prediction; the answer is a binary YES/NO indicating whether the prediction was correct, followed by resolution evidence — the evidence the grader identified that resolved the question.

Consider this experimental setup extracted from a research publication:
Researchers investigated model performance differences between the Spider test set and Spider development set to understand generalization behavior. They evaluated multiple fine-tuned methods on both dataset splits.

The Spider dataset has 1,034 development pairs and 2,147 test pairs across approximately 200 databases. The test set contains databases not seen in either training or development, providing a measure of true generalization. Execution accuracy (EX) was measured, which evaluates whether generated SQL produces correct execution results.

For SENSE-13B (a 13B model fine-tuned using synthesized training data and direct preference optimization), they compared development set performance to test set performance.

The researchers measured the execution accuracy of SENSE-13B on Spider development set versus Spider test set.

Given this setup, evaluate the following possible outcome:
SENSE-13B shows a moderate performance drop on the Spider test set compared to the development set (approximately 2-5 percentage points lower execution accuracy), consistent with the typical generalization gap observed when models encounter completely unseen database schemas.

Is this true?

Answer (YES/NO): NO